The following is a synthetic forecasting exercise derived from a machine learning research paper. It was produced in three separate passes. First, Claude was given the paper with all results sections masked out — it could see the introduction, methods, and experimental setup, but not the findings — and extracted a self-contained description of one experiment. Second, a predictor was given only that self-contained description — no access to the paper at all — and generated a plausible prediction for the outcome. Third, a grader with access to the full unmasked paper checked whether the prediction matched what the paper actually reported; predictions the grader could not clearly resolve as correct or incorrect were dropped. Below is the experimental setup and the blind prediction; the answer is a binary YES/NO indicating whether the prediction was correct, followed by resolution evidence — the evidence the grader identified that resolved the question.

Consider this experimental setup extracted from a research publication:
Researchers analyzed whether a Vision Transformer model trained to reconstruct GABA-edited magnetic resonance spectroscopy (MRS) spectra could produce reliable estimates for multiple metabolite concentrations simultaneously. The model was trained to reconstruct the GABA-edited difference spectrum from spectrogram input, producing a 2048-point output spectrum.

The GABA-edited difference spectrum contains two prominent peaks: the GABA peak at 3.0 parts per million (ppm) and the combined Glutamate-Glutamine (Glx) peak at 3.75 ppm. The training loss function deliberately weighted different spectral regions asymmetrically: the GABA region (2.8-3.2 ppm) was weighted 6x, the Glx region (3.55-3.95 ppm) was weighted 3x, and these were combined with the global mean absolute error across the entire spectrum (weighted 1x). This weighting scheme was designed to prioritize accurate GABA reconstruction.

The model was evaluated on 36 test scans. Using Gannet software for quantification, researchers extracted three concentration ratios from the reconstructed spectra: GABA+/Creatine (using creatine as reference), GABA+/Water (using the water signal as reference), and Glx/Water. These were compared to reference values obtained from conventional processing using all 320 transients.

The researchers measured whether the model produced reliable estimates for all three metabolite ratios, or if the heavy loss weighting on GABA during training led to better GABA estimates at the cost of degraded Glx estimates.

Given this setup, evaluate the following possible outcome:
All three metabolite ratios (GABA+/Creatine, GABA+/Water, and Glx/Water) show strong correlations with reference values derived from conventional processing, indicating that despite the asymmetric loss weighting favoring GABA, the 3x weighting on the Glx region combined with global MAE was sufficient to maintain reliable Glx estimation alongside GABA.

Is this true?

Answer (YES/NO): YES